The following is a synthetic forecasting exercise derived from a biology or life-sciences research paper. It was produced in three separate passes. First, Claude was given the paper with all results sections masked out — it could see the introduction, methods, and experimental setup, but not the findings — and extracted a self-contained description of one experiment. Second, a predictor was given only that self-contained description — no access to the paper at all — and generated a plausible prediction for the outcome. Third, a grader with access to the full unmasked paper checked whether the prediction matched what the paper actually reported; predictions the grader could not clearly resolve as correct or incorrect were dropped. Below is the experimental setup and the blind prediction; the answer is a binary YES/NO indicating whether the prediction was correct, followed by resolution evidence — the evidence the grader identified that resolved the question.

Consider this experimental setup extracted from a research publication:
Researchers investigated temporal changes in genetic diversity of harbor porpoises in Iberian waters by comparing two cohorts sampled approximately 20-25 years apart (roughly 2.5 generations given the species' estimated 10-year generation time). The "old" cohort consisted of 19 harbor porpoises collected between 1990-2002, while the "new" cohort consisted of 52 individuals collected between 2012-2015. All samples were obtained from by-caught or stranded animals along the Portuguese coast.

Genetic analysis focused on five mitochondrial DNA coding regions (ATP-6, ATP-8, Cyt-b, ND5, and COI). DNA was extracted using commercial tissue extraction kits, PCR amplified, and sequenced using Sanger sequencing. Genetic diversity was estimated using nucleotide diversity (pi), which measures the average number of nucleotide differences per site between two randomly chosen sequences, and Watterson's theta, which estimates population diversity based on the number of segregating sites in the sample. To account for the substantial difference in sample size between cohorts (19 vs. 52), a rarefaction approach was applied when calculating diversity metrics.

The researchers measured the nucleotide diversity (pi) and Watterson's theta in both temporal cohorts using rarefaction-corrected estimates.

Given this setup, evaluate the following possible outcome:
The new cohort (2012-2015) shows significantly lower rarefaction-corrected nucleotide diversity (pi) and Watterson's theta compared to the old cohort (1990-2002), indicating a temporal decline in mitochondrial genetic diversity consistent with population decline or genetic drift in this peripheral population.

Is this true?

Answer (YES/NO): YES